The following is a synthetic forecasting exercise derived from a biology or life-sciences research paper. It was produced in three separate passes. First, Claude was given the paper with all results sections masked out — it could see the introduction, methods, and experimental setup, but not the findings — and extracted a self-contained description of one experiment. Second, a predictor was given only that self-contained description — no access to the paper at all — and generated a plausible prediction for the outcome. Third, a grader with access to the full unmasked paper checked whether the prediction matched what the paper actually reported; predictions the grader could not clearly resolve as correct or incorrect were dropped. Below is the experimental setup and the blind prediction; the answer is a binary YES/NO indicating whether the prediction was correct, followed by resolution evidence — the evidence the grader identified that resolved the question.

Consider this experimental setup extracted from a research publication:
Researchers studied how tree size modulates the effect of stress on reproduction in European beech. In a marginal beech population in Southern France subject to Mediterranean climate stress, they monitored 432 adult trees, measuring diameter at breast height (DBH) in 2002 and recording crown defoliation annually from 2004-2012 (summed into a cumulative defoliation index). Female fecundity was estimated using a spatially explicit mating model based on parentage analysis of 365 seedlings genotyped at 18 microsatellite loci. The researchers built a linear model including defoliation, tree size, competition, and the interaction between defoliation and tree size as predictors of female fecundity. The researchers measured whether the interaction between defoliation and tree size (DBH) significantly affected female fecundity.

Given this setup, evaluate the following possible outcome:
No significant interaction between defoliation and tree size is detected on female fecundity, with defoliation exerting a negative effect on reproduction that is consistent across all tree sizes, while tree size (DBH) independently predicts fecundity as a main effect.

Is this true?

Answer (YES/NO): NO